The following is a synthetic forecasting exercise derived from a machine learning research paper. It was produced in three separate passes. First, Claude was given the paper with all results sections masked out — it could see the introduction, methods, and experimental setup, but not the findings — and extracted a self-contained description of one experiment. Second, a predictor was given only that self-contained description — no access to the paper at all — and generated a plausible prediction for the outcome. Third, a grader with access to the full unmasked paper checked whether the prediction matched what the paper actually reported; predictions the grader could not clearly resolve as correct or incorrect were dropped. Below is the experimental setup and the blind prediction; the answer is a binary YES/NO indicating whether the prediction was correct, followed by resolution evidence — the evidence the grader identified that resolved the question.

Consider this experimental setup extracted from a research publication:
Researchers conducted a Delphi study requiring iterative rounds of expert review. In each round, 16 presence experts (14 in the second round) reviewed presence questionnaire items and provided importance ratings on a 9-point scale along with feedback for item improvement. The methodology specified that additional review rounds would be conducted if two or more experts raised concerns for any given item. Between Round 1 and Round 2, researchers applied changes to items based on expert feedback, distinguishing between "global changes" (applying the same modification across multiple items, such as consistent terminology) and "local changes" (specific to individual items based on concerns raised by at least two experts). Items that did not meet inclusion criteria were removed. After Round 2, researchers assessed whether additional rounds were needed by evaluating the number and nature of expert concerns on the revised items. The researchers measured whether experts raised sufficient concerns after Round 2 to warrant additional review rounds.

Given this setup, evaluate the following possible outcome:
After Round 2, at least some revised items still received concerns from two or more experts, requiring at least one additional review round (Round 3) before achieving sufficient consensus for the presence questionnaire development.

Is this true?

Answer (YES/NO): NO